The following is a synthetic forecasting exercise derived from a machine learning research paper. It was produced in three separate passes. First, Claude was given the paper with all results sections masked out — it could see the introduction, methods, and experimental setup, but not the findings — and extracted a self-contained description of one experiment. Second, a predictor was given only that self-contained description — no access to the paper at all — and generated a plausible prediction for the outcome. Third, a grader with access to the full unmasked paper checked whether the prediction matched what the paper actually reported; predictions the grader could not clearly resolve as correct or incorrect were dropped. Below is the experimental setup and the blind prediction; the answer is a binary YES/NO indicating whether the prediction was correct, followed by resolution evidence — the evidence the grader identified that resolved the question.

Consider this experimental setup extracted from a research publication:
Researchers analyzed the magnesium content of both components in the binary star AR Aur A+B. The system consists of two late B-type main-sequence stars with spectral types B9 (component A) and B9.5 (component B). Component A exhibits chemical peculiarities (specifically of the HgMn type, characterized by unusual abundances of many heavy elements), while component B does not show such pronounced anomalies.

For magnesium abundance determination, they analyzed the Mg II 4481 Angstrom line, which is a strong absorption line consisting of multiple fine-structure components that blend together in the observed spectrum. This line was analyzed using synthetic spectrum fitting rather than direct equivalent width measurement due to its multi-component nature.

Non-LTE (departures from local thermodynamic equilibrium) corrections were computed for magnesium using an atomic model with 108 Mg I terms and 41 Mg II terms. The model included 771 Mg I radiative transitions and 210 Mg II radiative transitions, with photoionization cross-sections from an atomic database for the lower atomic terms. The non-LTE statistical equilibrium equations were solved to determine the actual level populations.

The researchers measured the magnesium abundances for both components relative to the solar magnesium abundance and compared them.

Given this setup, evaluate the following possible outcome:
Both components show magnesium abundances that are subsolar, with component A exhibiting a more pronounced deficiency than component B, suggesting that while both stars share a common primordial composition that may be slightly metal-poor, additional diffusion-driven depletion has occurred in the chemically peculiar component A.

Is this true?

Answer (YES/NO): NO